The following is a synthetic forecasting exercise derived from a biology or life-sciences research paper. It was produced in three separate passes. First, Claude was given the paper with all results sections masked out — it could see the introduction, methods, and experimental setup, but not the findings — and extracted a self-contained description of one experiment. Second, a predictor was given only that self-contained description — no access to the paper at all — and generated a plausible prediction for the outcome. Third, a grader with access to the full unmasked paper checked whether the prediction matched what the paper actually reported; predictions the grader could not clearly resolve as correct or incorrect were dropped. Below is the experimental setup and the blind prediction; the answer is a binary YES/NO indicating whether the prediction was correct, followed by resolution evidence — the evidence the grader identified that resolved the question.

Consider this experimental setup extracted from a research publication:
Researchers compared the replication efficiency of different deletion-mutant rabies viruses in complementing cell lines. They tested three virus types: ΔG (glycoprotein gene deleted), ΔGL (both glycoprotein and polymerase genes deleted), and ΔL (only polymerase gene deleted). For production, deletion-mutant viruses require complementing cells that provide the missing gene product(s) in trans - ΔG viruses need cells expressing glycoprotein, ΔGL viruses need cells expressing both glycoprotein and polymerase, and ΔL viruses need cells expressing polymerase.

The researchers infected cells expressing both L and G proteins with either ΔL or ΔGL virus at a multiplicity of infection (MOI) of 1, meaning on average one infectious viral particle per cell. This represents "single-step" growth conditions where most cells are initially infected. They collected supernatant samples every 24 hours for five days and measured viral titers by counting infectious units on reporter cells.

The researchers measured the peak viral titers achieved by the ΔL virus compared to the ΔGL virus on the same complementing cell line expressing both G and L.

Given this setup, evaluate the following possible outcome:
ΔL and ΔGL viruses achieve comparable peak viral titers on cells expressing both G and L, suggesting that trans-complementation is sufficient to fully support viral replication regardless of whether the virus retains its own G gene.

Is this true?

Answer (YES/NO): NO